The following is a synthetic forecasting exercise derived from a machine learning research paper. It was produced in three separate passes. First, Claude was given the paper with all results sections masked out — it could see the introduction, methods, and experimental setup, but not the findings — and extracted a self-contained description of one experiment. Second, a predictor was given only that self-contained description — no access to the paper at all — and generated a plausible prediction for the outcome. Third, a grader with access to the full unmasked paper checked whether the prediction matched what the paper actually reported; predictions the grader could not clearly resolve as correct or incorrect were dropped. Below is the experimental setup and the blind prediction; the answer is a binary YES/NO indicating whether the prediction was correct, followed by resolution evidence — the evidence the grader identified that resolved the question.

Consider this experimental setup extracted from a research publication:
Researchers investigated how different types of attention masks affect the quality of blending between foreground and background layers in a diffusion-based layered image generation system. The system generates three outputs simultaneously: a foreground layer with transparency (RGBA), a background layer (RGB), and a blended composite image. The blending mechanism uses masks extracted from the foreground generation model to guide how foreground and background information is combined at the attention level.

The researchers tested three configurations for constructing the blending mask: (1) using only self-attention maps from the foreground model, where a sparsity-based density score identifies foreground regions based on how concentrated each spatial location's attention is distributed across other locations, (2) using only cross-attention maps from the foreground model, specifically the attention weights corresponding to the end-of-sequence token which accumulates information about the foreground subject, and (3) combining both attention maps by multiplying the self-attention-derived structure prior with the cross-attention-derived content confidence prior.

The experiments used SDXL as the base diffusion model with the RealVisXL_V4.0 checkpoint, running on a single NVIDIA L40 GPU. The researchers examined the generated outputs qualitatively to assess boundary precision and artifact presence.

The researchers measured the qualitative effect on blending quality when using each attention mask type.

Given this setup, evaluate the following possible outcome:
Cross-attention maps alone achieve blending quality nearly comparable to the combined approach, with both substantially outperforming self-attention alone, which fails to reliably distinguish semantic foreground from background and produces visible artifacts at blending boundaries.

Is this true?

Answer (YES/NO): NO